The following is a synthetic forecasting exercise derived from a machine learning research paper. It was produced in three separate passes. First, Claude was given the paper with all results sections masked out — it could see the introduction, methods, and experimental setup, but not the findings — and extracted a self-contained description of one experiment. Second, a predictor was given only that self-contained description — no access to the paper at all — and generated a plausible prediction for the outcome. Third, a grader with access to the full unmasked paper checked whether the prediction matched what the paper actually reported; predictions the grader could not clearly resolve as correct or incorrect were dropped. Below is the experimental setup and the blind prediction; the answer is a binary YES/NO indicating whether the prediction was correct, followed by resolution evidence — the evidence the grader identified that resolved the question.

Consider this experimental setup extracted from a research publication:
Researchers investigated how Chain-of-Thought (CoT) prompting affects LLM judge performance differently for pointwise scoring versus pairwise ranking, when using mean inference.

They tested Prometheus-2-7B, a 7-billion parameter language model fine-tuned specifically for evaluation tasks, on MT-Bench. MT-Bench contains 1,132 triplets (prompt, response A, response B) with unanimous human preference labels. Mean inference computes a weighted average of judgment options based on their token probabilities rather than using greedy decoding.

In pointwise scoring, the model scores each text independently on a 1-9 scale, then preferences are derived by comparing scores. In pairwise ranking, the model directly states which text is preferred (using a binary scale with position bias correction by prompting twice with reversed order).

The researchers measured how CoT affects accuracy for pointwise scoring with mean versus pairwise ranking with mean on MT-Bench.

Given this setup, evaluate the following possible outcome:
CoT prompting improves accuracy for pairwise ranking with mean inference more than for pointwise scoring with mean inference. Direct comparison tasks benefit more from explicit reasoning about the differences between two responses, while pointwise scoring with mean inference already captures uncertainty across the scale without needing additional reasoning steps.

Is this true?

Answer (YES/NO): NO